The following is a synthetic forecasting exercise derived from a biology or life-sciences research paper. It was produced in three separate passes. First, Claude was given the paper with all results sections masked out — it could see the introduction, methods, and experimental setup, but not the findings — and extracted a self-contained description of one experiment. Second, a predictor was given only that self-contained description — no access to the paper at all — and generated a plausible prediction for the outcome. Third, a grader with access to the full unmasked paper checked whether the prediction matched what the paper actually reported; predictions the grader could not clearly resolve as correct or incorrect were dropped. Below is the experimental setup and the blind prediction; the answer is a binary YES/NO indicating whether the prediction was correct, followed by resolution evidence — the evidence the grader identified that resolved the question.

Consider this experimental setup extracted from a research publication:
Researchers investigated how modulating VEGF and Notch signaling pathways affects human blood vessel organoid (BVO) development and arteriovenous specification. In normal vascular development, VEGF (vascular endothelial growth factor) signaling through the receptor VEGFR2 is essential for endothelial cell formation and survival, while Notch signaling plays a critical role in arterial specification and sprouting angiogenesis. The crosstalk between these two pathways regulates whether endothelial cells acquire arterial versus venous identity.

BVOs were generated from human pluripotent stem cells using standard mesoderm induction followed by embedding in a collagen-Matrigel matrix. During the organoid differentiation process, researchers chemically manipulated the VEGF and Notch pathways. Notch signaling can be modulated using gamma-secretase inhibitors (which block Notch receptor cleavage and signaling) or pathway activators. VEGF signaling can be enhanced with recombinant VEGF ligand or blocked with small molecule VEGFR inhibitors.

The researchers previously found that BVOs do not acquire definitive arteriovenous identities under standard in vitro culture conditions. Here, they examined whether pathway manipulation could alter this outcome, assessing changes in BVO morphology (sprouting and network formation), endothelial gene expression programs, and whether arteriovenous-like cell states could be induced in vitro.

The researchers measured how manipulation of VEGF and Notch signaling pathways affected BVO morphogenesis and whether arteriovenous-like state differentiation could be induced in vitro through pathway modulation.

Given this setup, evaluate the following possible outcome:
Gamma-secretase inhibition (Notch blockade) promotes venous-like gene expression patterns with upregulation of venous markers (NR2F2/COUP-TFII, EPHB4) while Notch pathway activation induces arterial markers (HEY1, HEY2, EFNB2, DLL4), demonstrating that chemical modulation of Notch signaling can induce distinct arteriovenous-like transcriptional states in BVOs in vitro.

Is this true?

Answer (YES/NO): NO